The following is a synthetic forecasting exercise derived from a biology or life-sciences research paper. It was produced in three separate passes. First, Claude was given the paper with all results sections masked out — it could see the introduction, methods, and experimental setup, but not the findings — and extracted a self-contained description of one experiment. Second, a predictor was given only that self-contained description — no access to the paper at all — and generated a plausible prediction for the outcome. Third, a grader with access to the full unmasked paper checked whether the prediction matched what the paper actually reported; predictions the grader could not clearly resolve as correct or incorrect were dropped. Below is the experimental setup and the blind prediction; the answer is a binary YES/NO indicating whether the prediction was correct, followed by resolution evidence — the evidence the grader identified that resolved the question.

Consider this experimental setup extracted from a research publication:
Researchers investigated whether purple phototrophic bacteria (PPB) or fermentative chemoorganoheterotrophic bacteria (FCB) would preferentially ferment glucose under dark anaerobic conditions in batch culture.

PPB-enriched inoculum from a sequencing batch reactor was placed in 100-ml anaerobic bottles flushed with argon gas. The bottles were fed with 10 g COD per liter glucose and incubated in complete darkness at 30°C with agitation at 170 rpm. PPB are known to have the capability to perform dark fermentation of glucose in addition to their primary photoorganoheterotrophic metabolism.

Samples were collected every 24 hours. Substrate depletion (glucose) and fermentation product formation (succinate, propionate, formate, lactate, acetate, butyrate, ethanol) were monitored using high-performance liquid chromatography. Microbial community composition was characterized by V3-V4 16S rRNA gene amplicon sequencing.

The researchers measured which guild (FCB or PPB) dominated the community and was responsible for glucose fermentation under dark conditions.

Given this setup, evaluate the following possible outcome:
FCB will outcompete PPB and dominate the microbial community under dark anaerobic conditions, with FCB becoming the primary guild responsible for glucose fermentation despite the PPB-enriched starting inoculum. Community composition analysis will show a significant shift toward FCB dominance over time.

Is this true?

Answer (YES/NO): YES